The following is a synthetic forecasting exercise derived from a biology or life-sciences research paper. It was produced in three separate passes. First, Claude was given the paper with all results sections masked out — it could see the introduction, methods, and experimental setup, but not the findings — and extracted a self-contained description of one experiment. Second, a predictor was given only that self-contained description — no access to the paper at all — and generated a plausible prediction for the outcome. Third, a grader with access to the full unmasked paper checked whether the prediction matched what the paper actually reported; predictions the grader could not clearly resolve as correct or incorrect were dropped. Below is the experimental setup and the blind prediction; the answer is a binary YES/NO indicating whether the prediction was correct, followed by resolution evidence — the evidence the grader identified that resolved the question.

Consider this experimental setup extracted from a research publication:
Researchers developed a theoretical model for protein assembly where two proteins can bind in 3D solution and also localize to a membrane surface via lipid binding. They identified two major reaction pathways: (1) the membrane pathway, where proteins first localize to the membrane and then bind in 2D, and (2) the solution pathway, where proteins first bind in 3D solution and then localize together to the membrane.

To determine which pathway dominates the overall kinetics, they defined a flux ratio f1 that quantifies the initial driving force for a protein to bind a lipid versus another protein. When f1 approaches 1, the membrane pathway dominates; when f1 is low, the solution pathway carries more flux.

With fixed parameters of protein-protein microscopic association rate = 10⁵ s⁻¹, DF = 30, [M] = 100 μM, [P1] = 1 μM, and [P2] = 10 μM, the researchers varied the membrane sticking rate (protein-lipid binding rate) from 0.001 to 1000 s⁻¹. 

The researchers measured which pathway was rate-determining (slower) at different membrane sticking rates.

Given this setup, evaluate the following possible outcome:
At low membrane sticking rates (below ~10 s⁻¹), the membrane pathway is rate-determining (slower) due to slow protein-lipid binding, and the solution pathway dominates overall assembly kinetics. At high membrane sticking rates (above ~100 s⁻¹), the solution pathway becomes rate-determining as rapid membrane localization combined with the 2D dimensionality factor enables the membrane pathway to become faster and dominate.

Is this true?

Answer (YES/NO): NO